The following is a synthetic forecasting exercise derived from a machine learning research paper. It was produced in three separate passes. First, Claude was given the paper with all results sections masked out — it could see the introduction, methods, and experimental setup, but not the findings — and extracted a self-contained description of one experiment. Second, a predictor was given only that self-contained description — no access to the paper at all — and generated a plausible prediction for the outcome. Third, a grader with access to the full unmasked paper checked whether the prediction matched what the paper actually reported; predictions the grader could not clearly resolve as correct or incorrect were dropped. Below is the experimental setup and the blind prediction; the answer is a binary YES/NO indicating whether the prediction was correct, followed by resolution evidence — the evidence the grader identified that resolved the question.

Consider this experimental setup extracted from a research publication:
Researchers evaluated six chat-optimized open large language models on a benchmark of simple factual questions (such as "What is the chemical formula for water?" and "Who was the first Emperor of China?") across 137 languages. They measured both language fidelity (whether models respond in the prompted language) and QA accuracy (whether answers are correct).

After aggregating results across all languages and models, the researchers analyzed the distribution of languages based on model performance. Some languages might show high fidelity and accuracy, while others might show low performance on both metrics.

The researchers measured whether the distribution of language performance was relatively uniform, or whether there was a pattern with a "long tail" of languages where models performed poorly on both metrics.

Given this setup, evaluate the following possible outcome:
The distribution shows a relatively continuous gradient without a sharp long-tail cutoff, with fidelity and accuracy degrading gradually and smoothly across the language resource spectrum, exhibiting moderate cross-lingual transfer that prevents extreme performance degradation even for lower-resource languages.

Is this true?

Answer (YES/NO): NO